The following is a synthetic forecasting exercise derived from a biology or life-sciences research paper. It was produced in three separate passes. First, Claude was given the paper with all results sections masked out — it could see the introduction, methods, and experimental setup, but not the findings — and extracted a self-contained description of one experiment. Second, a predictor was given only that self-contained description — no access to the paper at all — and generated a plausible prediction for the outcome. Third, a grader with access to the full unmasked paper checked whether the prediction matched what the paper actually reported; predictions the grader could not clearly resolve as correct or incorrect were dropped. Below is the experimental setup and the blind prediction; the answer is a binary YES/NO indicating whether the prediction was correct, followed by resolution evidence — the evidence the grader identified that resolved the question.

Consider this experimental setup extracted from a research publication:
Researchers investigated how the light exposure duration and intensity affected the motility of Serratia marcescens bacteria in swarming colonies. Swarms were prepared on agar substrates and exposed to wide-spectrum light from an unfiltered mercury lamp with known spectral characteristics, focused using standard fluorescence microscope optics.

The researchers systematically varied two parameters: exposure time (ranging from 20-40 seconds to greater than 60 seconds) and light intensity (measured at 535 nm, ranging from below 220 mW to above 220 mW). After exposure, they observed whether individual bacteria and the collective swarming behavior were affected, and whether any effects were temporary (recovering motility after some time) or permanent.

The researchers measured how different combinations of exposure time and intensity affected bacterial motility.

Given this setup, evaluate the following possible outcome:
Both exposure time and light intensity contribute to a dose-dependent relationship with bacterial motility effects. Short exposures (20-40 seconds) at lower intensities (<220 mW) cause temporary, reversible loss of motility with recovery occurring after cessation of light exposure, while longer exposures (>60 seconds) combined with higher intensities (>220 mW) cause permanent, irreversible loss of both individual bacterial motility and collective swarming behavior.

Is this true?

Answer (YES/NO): YES